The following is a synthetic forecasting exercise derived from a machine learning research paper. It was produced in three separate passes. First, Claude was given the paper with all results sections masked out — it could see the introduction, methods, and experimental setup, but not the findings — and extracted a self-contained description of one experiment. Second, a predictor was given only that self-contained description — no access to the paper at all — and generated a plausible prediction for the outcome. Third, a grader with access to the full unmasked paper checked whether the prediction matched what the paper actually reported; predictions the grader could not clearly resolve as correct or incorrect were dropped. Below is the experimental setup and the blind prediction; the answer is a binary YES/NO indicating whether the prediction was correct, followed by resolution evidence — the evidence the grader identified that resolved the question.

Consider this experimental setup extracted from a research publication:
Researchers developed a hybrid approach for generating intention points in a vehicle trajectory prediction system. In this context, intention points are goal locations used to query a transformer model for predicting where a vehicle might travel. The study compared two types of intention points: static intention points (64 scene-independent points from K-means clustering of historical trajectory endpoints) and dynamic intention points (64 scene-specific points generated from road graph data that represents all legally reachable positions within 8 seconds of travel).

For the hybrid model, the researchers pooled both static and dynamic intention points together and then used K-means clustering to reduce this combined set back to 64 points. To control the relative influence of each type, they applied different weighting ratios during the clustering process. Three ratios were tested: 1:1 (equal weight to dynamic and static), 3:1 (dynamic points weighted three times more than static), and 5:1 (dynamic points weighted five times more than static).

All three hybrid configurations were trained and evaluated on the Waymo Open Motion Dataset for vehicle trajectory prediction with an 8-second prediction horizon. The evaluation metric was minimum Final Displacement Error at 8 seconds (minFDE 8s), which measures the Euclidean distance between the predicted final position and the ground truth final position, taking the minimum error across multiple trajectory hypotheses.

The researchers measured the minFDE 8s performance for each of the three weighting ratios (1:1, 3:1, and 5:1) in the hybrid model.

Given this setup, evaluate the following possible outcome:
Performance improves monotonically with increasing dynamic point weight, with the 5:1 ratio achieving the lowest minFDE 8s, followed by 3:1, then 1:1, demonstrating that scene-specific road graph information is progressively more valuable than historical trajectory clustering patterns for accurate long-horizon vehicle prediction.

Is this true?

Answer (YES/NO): NO